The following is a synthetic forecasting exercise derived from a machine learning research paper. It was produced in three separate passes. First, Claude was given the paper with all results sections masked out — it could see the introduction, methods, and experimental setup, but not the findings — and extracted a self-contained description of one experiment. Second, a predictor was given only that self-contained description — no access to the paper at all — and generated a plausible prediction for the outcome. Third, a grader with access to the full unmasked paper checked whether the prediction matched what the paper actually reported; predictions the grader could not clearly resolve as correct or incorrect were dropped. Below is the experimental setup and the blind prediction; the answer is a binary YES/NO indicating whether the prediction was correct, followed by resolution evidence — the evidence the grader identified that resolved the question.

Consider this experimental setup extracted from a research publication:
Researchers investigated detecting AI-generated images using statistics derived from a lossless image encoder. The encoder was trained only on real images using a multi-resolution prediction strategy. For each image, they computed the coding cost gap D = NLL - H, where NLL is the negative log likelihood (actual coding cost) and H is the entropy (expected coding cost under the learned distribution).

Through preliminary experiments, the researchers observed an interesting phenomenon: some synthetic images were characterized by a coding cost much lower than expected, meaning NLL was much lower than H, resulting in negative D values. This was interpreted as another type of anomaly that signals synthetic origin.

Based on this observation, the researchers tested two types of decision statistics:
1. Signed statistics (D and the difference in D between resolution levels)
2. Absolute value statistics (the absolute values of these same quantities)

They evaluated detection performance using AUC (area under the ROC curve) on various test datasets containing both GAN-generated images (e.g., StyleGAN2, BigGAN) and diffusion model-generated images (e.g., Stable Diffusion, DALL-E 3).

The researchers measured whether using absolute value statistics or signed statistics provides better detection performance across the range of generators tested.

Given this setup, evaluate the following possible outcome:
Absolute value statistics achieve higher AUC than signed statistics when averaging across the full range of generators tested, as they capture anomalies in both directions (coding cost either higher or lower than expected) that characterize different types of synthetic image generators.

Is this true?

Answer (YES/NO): YES